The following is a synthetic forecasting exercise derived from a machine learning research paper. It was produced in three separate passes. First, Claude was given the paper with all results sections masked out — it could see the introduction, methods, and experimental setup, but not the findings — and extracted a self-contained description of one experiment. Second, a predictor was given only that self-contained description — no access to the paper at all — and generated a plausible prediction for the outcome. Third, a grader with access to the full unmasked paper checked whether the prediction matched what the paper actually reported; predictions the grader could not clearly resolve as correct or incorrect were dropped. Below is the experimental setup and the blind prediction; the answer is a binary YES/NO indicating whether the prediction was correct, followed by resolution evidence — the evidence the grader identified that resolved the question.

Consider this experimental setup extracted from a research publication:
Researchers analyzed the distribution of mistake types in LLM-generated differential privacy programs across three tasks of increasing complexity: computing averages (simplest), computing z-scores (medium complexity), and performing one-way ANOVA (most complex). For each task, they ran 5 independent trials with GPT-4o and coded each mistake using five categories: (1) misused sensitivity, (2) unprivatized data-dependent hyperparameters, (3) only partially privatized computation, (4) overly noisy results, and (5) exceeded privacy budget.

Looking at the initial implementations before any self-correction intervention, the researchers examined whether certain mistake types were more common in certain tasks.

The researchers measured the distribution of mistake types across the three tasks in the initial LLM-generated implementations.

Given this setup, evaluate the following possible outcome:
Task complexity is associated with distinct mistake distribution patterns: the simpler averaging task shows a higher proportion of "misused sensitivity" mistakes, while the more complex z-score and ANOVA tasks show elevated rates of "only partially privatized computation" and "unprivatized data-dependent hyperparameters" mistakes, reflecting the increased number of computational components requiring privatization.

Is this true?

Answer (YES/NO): NO